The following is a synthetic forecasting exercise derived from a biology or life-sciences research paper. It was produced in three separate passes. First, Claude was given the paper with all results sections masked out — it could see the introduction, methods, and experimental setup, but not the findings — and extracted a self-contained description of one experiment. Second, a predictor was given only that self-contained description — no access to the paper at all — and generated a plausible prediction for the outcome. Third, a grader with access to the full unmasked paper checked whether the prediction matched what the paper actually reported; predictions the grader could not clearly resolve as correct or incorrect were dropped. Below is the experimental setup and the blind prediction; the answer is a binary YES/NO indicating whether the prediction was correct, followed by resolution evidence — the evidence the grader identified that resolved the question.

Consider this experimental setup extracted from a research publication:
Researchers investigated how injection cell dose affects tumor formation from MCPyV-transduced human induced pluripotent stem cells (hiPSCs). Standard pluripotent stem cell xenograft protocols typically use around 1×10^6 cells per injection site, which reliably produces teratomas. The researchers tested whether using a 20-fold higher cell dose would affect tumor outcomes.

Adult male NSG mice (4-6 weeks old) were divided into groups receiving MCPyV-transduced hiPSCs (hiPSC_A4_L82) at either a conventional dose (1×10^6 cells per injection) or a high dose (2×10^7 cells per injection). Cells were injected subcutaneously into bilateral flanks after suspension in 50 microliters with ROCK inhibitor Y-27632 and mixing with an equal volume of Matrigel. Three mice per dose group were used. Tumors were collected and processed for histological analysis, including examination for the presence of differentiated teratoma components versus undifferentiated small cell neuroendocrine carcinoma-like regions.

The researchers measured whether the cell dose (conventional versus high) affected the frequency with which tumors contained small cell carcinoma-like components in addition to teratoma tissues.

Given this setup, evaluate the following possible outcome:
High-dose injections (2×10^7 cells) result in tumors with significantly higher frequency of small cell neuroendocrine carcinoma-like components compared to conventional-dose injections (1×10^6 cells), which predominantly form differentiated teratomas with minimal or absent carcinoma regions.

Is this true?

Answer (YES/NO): YES